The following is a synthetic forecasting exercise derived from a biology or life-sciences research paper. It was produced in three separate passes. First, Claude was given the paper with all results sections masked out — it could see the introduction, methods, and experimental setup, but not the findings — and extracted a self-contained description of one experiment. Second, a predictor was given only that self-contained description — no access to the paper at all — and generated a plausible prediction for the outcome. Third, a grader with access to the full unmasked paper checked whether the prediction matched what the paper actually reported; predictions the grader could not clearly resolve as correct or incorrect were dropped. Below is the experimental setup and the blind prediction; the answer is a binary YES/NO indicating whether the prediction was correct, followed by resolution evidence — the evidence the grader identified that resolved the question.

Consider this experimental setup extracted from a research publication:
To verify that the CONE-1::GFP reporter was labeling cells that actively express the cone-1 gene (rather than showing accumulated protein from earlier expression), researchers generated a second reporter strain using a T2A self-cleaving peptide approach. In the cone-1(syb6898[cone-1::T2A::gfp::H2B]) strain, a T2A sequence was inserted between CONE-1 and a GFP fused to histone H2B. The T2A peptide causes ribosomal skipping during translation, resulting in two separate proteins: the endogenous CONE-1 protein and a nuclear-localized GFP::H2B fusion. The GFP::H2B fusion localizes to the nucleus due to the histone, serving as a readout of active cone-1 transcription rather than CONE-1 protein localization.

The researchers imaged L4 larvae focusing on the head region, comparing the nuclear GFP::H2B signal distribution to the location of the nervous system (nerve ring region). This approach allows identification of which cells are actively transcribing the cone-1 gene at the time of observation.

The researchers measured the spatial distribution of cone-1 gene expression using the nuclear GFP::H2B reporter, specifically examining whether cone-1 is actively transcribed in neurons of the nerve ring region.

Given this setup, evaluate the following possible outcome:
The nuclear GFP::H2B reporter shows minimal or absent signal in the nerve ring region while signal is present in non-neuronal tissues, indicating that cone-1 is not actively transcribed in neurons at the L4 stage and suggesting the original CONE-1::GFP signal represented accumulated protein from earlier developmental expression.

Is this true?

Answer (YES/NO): NO